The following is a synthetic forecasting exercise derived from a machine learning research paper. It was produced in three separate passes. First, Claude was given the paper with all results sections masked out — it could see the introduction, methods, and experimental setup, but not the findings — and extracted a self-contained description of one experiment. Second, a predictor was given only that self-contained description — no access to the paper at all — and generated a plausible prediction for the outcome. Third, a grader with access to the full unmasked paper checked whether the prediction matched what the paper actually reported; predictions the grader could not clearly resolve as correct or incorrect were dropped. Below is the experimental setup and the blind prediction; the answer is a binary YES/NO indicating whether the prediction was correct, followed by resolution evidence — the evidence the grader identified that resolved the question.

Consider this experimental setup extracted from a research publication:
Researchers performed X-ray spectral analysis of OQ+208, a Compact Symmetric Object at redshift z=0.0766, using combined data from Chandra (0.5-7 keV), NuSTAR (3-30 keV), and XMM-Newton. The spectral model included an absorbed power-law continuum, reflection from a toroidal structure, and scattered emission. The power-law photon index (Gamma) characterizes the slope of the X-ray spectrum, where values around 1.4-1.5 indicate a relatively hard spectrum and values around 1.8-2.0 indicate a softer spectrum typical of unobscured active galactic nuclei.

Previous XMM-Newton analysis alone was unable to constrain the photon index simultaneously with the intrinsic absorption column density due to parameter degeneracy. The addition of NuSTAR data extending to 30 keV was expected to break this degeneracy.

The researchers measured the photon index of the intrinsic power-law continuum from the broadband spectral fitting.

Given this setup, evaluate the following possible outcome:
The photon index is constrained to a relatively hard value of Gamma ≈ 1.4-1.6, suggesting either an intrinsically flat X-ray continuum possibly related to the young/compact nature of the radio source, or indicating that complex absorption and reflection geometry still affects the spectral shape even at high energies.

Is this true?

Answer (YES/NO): YES